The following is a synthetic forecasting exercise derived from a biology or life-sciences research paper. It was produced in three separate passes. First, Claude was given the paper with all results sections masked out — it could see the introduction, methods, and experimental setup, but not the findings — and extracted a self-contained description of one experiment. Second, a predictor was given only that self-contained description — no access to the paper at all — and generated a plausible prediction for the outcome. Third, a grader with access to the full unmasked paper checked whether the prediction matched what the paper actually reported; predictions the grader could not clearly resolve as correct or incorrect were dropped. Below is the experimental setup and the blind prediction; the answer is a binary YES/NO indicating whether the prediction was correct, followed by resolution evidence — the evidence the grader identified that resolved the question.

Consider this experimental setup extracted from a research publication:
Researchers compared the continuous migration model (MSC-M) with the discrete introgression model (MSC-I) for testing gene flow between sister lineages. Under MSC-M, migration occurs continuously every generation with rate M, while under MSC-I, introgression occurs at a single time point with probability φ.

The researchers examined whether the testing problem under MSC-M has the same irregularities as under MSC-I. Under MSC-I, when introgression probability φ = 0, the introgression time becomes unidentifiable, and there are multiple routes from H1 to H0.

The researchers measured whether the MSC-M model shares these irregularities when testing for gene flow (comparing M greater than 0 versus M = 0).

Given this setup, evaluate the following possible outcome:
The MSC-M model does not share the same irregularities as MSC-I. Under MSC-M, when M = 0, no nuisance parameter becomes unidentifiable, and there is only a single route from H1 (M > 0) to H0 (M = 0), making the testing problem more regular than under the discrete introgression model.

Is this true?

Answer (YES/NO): YES